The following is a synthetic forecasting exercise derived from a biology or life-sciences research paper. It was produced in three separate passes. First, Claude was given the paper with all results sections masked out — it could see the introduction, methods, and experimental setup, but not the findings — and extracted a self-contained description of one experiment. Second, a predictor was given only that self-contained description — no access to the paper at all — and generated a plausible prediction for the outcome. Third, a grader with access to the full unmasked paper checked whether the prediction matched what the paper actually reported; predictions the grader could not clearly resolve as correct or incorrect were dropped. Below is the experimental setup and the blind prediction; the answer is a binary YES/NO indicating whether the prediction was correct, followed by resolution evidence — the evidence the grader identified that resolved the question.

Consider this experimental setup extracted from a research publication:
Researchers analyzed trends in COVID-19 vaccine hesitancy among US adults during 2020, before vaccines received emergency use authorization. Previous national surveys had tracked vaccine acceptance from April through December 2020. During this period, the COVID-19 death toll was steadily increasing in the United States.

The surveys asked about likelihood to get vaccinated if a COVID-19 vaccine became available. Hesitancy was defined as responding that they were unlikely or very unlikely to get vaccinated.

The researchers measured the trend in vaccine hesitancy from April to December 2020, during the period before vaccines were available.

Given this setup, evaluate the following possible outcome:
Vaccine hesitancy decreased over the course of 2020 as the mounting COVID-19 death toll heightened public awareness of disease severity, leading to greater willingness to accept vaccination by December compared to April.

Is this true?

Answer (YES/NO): NO